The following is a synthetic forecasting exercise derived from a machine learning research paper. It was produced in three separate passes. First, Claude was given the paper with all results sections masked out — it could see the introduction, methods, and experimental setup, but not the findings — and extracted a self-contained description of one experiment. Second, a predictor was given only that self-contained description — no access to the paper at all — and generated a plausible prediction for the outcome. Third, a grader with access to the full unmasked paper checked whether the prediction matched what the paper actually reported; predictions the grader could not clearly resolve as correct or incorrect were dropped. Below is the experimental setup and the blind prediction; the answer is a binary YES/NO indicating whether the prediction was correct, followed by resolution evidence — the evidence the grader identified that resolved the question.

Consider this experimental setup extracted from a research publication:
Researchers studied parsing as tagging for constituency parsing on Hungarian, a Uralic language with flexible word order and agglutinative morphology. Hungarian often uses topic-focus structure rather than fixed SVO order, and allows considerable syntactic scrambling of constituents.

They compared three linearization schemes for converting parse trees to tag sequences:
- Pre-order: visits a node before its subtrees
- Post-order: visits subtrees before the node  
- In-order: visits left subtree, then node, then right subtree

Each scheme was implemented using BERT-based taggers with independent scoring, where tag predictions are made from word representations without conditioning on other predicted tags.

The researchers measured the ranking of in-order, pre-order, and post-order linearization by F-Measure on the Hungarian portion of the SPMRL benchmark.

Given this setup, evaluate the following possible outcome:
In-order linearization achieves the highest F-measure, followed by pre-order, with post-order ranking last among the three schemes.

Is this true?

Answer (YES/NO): YES